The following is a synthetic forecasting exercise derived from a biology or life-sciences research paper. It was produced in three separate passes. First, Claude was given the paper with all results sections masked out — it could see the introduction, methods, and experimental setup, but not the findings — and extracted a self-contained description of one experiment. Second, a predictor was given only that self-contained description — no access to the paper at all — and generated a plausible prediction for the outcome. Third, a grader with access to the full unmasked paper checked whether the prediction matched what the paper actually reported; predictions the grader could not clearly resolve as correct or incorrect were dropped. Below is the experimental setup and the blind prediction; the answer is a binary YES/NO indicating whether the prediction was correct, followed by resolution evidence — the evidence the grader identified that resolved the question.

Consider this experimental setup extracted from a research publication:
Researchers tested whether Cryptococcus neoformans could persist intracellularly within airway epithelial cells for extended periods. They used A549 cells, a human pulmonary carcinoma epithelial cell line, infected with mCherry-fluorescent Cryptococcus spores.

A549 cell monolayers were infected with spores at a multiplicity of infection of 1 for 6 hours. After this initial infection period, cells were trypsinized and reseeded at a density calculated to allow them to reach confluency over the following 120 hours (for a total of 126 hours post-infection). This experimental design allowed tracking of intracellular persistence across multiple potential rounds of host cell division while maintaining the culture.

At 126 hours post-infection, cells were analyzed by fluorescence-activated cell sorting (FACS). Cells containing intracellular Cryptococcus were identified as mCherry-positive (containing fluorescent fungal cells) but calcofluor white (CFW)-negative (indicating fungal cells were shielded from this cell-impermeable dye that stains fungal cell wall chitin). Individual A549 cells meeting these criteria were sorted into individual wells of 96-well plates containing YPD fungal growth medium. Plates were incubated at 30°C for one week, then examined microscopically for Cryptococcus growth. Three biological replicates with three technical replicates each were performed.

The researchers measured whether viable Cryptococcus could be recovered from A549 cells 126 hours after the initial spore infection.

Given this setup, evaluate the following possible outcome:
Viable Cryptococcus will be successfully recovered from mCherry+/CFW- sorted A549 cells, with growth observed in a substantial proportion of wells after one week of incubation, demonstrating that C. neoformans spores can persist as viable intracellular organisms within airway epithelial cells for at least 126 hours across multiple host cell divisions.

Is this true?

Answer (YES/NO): YES